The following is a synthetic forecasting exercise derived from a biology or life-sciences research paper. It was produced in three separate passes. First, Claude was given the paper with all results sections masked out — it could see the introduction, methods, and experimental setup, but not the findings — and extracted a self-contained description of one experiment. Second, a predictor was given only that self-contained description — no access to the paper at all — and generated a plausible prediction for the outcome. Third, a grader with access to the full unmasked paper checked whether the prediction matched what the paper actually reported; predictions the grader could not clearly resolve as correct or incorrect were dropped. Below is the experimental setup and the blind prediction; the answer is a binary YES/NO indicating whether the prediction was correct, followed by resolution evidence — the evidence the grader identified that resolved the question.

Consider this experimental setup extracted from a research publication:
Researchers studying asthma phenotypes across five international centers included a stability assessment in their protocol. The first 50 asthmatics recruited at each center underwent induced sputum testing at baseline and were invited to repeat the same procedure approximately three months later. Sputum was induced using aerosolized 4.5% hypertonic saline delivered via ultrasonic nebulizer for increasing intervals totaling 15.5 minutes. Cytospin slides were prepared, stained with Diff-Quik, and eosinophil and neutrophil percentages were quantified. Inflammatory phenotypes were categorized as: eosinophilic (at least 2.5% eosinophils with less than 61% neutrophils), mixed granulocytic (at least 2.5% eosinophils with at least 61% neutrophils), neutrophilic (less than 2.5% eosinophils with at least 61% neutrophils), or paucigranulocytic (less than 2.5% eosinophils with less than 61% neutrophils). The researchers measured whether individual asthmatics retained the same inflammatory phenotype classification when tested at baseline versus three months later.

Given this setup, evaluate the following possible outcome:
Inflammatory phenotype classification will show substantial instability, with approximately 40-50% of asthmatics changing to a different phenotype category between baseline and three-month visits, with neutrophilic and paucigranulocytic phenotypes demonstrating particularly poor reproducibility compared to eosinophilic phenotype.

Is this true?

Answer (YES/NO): NO